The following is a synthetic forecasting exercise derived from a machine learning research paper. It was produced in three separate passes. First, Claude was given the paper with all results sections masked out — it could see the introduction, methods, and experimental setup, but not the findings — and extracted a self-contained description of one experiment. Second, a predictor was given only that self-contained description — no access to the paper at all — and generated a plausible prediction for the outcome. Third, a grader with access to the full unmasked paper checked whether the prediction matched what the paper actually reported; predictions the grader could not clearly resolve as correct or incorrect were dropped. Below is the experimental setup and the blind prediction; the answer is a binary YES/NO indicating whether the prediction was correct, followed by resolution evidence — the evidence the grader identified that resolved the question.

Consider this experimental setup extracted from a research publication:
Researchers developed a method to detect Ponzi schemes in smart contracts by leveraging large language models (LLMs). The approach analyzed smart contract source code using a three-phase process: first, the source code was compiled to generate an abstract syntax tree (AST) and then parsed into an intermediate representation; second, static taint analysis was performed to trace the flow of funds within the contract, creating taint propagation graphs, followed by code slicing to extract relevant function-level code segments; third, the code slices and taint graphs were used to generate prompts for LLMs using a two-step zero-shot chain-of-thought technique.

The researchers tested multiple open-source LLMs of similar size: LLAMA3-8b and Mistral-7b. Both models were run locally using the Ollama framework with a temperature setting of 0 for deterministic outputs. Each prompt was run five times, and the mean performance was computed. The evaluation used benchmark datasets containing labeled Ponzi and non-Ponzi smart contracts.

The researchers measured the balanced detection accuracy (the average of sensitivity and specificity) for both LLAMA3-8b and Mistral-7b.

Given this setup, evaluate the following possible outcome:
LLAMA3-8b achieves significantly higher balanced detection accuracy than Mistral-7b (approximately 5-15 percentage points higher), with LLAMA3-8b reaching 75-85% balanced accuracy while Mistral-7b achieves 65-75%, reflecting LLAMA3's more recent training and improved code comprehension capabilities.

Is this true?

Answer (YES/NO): NO